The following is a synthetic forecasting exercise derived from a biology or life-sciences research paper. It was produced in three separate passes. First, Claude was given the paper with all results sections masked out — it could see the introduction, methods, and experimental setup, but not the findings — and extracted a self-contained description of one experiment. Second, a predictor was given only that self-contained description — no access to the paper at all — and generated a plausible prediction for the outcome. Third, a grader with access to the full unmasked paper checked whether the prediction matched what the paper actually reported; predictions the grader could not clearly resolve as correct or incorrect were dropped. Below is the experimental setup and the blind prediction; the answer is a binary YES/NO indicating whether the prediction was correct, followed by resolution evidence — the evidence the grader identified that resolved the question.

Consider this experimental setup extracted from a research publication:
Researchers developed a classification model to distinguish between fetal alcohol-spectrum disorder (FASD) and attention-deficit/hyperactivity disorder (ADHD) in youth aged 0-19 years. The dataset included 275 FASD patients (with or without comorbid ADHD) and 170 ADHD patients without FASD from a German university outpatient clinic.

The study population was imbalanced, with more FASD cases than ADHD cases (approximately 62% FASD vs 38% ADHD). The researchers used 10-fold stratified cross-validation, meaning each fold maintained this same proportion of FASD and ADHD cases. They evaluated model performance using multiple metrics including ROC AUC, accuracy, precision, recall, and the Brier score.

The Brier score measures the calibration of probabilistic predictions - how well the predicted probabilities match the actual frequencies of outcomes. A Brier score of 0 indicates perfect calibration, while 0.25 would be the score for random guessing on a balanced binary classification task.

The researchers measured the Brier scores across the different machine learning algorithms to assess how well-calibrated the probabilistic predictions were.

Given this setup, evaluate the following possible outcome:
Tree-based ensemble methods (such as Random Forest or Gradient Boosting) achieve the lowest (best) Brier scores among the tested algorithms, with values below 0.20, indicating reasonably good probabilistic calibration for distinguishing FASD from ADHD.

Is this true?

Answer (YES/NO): NO